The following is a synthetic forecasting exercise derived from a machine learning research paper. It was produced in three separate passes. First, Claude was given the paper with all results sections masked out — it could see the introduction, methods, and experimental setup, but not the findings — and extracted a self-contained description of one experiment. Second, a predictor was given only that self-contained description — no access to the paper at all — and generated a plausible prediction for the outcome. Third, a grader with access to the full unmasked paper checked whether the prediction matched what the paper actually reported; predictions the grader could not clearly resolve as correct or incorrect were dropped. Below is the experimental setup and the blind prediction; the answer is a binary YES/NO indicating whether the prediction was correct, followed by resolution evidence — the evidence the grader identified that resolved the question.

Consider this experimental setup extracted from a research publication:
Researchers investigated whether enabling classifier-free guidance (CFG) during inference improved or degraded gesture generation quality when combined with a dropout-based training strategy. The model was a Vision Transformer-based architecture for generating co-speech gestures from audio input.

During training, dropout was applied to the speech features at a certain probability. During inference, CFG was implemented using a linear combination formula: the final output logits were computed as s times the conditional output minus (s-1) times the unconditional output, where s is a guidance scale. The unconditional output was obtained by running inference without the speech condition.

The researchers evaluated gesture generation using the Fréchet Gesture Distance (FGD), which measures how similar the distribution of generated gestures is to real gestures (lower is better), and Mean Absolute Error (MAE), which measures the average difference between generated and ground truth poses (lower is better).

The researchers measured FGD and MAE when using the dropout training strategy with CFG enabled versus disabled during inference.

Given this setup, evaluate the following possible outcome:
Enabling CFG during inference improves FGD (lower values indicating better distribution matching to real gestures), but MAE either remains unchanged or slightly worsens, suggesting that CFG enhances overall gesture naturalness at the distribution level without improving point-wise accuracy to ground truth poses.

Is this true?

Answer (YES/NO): YES